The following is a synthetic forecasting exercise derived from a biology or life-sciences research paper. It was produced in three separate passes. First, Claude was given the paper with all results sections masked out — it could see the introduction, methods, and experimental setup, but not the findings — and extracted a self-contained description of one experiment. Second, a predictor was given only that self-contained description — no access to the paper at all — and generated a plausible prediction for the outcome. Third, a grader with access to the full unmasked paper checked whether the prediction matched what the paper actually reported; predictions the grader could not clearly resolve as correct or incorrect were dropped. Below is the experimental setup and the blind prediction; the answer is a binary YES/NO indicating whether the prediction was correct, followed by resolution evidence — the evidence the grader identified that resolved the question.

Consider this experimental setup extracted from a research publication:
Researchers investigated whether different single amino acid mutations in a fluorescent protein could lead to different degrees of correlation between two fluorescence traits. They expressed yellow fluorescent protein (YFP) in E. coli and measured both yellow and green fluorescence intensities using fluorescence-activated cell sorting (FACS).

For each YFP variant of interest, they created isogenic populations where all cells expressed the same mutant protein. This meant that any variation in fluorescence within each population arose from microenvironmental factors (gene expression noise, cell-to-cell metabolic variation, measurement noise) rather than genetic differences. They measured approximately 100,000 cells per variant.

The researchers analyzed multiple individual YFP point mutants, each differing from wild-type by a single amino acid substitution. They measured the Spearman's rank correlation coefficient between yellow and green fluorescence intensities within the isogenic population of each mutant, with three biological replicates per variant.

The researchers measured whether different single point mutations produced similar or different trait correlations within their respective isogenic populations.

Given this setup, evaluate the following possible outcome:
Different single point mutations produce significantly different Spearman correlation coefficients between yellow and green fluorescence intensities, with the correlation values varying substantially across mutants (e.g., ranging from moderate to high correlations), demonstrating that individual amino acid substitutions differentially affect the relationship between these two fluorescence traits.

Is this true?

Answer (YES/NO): YES